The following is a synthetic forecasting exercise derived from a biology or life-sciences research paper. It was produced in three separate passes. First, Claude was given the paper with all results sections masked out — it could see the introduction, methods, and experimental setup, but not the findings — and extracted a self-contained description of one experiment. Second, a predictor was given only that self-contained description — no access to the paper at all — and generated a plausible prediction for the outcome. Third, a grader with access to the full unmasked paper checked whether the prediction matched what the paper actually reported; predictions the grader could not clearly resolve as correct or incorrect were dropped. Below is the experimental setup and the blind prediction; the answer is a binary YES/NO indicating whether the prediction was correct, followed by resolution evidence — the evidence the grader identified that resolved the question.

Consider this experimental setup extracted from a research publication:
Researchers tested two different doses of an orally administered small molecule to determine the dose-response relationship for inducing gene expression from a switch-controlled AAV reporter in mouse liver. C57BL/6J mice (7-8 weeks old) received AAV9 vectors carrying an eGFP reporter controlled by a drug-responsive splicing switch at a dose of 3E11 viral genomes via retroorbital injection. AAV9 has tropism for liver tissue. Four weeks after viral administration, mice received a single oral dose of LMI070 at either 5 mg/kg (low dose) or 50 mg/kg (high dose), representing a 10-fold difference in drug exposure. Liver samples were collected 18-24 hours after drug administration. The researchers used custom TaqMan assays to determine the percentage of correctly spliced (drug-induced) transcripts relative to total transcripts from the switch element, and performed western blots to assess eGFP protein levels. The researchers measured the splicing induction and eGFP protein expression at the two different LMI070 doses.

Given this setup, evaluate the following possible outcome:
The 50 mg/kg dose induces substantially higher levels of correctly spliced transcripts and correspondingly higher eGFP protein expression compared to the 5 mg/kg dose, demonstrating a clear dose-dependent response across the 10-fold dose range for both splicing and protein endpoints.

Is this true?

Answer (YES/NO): YES